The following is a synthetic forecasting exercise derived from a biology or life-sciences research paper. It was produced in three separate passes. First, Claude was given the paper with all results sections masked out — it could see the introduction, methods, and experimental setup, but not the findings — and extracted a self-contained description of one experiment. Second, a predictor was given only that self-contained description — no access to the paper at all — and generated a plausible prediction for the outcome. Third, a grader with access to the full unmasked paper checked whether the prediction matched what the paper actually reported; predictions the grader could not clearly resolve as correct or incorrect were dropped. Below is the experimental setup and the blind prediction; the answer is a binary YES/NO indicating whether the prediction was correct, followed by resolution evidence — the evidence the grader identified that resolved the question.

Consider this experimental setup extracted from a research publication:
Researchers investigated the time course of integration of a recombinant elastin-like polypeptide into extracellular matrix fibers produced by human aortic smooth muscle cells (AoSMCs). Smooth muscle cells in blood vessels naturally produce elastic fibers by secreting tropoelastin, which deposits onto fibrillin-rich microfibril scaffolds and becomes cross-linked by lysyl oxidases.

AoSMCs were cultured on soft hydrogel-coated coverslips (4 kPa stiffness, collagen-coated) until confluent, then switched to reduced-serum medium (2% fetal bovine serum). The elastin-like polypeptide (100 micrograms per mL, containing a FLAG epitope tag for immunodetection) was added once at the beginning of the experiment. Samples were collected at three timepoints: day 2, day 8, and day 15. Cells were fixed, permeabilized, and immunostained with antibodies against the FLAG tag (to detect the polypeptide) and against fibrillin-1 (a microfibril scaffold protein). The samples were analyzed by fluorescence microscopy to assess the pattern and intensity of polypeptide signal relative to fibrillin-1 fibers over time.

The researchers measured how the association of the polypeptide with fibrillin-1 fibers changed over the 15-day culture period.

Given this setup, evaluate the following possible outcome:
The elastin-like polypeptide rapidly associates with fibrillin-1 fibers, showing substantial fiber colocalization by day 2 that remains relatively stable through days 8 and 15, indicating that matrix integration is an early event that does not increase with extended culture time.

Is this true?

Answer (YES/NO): NO